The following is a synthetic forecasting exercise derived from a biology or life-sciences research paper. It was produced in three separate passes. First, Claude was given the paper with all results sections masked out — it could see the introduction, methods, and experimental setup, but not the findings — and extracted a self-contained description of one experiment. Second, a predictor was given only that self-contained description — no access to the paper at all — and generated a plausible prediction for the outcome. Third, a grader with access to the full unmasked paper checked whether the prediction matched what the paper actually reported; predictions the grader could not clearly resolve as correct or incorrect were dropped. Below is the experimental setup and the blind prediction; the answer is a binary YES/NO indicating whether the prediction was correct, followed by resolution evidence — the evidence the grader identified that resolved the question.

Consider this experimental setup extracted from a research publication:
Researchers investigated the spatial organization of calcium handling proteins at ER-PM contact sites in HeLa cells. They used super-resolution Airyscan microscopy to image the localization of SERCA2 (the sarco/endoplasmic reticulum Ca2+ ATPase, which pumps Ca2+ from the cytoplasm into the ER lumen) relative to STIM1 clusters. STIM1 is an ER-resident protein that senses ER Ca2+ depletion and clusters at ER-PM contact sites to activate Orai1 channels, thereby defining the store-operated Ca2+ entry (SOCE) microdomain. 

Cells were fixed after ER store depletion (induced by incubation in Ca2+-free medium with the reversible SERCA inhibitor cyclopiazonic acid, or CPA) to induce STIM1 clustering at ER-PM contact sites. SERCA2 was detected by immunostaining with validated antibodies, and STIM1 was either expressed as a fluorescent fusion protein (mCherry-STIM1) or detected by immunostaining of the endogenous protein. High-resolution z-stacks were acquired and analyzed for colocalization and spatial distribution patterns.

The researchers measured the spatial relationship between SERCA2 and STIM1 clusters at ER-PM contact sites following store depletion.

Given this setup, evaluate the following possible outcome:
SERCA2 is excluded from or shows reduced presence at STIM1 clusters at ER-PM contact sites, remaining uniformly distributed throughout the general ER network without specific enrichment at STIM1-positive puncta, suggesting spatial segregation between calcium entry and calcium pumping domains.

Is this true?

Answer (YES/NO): NO